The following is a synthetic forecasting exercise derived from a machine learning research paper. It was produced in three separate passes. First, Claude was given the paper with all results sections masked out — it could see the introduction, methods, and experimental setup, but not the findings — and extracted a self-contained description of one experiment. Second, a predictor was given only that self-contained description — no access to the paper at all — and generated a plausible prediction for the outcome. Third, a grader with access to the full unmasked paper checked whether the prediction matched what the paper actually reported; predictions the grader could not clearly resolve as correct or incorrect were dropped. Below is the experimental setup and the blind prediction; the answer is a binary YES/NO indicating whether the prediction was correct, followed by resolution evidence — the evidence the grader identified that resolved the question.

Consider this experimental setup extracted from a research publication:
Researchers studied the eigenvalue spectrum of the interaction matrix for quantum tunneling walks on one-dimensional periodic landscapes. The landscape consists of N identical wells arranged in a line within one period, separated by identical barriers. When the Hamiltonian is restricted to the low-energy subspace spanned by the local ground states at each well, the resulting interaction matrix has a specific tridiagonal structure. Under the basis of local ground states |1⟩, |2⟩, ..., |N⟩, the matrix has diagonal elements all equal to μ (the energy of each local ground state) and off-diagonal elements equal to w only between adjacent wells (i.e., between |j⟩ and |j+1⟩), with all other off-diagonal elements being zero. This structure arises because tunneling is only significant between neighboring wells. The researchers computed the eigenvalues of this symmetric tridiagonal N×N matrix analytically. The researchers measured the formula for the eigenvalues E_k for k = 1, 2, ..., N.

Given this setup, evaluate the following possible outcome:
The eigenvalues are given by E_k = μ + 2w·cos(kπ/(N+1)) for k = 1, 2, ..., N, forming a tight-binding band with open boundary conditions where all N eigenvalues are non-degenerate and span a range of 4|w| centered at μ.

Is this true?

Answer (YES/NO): YES